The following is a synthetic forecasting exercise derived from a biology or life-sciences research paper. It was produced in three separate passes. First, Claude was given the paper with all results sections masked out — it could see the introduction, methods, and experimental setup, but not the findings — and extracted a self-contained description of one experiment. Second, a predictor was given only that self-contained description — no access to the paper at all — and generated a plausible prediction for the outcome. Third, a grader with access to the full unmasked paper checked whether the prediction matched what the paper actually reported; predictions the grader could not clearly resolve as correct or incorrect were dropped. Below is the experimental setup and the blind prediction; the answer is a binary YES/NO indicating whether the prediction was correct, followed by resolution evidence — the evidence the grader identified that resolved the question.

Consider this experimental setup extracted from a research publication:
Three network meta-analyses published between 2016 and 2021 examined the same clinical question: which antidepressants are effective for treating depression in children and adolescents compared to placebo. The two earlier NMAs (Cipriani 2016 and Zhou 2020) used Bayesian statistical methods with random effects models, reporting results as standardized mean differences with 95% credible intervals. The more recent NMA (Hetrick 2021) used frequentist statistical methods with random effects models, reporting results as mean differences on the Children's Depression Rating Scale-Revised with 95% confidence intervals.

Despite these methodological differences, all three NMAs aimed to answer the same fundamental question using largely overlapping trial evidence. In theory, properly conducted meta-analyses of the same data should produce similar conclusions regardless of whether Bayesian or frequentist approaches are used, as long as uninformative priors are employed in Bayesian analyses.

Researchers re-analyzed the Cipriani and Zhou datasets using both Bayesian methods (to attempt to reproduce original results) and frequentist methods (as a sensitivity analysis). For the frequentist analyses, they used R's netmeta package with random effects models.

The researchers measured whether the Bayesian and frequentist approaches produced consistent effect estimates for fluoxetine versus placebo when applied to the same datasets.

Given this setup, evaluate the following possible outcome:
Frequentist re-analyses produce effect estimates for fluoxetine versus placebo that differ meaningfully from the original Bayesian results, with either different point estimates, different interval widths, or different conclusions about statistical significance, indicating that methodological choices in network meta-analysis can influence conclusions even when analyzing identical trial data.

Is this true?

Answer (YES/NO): NO